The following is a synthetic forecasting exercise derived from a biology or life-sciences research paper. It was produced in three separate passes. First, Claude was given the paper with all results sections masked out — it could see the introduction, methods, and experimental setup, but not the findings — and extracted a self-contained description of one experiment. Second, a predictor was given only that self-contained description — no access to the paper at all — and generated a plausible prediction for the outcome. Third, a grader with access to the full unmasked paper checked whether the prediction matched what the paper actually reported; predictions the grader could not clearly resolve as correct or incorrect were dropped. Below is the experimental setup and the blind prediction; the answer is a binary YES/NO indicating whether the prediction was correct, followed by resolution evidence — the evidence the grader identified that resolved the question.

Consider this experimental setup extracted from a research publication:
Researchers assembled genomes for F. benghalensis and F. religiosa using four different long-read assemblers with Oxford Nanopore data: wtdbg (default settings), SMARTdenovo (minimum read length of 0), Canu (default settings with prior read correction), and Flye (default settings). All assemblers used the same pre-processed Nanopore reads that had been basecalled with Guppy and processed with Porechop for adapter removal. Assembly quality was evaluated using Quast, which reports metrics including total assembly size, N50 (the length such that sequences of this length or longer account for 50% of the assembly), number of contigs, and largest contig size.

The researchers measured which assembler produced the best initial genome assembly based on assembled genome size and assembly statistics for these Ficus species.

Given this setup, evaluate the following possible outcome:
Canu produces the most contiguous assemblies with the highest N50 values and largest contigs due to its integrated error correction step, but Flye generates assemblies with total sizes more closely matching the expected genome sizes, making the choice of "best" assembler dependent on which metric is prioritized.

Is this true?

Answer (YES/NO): NO